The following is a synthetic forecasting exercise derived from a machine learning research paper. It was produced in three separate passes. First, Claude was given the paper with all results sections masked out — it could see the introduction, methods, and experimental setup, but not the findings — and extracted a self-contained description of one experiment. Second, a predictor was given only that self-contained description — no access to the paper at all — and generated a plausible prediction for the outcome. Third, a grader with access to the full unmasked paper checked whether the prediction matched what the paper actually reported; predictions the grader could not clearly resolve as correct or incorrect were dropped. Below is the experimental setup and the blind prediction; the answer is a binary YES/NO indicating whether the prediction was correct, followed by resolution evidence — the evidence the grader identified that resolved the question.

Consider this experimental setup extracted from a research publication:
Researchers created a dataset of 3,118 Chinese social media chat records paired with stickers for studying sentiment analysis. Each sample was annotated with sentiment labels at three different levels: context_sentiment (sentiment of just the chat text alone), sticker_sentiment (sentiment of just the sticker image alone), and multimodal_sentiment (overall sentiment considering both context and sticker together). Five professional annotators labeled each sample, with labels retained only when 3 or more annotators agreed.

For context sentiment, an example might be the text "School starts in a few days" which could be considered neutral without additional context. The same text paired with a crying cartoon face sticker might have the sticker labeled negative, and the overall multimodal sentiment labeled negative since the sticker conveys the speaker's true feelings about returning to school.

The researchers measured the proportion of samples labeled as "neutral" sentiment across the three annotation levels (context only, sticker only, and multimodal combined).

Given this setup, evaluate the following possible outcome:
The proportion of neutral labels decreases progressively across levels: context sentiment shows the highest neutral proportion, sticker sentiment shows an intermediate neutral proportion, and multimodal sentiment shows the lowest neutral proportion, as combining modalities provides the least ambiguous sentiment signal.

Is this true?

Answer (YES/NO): YES